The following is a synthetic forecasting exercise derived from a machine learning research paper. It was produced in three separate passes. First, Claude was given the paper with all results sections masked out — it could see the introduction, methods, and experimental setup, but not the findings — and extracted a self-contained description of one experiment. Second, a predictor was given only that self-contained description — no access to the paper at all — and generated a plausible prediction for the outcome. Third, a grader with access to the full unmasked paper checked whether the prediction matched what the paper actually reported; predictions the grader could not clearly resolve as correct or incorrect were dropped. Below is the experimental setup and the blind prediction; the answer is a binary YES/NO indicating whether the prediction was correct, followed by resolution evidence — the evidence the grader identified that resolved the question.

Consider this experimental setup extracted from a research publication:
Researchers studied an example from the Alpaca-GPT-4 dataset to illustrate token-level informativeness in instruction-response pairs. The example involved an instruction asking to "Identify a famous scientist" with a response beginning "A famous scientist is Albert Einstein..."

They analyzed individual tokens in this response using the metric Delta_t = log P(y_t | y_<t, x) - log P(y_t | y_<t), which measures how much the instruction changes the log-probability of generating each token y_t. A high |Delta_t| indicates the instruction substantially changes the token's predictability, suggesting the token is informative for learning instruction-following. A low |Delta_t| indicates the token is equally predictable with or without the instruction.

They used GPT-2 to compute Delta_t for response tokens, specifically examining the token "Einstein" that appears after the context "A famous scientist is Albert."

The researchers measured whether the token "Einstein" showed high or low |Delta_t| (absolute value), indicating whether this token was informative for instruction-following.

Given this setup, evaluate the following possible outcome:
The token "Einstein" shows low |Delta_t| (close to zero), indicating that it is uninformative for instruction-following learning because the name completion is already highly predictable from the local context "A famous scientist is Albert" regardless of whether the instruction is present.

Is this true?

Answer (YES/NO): YES